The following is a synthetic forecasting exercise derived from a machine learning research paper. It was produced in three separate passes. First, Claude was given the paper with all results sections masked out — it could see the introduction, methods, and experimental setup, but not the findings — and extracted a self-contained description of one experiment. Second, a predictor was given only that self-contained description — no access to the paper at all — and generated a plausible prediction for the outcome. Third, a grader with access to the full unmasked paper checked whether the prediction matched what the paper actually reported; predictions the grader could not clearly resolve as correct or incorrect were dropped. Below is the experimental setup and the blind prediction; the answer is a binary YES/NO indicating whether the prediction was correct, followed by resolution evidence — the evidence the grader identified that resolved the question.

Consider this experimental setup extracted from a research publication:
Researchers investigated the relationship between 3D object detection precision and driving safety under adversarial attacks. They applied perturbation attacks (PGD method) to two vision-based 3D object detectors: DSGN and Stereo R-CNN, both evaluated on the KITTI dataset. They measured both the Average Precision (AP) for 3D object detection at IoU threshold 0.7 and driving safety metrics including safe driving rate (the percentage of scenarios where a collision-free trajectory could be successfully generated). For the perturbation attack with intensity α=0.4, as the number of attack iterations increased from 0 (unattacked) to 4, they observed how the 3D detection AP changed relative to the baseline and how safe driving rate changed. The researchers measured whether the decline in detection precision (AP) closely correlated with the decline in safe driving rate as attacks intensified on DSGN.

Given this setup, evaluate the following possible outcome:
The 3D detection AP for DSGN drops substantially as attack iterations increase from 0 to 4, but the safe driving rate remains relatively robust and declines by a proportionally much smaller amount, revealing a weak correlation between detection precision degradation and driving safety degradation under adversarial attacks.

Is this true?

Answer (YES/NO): YES